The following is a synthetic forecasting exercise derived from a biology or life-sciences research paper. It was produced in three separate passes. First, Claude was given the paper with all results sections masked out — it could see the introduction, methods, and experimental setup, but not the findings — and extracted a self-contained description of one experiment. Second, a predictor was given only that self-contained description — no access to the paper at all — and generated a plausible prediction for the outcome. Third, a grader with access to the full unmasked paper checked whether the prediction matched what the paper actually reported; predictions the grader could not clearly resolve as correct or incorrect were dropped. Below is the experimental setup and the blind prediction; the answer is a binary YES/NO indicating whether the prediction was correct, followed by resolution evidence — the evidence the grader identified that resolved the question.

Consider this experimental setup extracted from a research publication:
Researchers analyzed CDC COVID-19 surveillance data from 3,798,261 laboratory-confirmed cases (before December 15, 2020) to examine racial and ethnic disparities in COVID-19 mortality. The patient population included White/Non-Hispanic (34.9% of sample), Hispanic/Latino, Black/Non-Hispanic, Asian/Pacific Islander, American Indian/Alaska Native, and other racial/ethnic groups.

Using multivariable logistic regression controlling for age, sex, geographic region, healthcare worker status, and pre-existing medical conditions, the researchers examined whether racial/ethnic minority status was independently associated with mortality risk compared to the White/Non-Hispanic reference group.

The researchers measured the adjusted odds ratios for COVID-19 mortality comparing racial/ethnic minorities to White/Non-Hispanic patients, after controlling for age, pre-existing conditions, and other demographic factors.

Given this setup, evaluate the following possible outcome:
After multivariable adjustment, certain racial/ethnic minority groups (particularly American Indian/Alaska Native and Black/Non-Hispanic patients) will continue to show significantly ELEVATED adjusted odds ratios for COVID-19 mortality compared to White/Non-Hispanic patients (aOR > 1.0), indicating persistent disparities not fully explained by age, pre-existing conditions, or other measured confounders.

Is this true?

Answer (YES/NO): YES